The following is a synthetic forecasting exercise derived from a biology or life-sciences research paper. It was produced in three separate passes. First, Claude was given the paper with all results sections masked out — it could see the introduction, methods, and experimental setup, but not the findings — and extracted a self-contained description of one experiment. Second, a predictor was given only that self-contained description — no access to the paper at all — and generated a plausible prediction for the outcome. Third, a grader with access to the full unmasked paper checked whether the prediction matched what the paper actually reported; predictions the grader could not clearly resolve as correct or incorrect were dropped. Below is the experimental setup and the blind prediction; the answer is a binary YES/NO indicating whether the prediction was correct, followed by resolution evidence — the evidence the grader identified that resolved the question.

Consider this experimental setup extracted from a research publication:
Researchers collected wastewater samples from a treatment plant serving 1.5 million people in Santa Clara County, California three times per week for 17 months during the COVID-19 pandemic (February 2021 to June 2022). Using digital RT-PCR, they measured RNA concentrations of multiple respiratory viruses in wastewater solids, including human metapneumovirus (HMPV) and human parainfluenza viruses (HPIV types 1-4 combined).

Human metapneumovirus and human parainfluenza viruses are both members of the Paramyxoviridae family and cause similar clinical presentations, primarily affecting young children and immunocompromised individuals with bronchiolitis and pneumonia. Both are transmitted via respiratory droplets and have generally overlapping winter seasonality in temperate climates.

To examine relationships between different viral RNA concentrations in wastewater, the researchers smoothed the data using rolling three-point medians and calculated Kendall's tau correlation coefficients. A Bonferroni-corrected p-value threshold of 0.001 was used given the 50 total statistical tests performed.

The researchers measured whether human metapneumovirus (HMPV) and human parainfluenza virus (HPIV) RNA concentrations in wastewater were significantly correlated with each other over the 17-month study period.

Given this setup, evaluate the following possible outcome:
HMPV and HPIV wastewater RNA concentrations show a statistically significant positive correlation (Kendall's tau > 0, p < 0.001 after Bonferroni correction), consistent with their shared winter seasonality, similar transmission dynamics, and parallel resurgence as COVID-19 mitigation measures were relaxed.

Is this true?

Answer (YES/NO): YES